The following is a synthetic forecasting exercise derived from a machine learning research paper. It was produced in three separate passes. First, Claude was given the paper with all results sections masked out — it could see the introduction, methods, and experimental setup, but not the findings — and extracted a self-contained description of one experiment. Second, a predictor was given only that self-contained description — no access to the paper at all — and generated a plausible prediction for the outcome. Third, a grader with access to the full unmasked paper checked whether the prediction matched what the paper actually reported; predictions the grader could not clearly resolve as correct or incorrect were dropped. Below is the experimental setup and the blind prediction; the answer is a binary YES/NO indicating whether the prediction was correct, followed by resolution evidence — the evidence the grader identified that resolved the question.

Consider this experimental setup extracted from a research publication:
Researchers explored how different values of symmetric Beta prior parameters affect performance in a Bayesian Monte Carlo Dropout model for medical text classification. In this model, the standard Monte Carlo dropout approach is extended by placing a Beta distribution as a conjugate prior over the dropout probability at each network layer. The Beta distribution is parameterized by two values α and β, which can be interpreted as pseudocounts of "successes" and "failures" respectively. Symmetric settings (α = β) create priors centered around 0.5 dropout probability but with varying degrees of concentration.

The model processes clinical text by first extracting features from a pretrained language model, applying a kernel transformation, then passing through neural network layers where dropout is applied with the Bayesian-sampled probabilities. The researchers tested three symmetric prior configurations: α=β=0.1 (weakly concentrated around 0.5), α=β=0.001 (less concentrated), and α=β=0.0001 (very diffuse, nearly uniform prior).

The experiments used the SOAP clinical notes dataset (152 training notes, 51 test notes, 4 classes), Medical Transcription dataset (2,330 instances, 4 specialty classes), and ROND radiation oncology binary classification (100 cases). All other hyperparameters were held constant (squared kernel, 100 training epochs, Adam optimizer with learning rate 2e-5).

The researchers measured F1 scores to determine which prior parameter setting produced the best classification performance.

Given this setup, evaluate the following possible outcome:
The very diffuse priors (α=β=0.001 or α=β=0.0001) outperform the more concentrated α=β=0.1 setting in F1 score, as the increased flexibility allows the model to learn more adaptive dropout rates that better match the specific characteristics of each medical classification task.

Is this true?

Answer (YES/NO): YES